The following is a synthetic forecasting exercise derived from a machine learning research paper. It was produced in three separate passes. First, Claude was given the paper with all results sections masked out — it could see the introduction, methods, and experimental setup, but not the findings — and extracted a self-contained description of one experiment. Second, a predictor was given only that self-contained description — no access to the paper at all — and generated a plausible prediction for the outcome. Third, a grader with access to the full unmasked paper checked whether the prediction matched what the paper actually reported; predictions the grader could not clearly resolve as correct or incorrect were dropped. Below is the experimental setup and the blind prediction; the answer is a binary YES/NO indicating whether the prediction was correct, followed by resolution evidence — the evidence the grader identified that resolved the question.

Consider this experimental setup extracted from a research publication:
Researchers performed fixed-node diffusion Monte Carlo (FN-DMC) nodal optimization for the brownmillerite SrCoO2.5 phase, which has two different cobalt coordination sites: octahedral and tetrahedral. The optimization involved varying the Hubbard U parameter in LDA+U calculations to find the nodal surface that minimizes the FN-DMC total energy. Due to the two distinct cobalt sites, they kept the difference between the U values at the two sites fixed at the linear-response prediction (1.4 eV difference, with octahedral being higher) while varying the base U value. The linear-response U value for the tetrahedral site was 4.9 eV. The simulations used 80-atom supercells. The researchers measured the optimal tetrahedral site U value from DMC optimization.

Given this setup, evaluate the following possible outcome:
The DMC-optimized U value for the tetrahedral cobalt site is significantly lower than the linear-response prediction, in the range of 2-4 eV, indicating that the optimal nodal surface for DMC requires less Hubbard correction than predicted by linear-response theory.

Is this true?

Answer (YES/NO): YES